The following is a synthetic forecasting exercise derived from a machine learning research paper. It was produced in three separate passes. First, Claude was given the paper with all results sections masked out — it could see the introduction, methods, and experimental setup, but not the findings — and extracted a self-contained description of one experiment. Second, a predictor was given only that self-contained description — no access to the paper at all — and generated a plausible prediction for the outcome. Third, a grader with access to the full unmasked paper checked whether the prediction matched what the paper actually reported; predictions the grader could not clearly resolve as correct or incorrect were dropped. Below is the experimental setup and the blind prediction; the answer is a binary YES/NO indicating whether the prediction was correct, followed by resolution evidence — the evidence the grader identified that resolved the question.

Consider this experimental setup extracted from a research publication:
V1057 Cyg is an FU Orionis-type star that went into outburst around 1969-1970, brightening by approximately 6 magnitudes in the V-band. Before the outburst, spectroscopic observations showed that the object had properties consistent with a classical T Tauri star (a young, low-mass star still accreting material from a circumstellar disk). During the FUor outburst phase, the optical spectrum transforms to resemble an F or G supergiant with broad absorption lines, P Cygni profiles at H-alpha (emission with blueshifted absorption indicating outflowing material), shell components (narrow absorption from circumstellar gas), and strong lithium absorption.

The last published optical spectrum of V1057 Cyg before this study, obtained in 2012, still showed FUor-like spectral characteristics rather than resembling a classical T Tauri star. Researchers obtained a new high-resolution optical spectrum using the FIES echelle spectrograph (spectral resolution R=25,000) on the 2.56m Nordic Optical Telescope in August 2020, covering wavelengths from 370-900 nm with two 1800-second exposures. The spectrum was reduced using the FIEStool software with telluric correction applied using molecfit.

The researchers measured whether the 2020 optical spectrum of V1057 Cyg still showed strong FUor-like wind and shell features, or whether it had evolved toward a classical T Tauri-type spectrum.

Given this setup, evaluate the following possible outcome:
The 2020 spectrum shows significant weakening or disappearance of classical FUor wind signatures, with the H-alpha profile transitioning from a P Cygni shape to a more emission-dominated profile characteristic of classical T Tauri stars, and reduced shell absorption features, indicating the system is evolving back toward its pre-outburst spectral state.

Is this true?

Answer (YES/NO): NO